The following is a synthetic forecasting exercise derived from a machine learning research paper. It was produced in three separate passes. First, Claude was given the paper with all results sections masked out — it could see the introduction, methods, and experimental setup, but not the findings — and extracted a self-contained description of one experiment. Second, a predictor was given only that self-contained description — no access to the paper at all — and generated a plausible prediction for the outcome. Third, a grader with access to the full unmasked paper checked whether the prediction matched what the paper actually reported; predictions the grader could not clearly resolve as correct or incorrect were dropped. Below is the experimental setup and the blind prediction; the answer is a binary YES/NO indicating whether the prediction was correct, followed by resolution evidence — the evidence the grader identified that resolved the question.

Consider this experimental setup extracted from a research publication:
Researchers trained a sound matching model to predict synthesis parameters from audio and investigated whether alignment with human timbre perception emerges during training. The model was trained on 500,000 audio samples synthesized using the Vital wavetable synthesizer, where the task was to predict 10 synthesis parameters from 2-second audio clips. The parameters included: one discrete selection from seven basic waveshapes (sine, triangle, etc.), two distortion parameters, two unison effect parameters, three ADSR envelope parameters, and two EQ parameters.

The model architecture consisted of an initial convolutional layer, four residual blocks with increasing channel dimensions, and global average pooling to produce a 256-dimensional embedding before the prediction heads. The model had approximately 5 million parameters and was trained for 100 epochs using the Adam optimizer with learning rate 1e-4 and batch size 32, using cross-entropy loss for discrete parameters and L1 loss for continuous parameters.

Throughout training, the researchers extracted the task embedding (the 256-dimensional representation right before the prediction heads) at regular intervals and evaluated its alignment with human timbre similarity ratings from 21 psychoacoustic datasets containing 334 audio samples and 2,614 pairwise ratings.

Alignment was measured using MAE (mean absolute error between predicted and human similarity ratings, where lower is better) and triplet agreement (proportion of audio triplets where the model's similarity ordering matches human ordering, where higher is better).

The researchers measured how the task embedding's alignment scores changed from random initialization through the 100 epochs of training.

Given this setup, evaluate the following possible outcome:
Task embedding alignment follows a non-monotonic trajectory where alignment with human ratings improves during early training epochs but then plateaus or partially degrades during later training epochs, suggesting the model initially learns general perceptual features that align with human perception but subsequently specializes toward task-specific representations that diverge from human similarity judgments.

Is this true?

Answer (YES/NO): YES